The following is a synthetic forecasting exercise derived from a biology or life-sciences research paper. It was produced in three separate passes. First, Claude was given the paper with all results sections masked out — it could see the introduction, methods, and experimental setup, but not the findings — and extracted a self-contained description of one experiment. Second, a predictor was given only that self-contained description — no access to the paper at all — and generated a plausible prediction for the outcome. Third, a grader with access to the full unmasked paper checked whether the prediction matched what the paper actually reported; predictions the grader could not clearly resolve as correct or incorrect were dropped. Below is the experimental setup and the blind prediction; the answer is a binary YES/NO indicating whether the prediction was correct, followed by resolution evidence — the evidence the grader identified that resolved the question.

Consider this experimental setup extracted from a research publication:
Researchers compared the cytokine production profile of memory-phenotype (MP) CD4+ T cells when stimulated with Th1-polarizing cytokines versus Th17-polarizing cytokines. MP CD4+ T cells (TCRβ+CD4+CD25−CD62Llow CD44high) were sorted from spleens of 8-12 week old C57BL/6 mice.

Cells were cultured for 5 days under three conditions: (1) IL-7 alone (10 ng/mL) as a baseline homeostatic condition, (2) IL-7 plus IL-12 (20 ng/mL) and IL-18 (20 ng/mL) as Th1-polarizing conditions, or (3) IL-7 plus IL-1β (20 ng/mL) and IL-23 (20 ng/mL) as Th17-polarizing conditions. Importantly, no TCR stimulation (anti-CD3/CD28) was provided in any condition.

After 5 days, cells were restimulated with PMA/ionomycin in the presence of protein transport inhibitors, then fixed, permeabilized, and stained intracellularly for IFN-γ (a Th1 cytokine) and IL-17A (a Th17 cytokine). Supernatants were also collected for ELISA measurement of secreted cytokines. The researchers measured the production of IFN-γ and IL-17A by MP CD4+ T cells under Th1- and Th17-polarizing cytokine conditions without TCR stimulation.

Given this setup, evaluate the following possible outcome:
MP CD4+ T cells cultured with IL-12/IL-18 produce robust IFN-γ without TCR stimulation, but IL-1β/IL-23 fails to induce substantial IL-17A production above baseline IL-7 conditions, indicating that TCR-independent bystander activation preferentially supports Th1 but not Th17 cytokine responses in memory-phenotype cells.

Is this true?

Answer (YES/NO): NO